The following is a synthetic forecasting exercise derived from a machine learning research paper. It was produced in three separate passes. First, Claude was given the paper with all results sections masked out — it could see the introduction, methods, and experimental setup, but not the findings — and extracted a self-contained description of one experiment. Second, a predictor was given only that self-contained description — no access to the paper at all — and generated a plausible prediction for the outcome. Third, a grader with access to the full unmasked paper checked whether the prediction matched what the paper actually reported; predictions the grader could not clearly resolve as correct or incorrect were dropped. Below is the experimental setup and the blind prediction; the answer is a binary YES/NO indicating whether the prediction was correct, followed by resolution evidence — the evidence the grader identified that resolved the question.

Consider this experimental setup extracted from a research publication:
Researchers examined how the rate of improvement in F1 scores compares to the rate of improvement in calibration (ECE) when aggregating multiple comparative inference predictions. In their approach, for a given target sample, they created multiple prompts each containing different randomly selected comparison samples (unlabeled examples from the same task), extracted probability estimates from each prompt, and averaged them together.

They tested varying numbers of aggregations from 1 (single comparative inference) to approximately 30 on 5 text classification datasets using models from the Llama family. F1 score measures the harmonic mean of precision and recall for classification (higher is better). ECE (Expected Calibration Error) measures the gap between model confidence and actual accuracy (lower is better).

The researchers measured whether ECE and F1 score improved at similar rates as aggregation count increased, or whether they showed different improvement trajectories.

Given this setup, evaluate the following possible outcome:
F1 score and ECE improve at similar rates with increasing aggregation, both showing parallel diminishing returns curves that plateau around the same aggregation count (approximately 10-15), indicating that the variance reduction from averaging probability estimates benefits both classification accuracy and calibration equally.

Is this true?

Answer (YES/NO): NO